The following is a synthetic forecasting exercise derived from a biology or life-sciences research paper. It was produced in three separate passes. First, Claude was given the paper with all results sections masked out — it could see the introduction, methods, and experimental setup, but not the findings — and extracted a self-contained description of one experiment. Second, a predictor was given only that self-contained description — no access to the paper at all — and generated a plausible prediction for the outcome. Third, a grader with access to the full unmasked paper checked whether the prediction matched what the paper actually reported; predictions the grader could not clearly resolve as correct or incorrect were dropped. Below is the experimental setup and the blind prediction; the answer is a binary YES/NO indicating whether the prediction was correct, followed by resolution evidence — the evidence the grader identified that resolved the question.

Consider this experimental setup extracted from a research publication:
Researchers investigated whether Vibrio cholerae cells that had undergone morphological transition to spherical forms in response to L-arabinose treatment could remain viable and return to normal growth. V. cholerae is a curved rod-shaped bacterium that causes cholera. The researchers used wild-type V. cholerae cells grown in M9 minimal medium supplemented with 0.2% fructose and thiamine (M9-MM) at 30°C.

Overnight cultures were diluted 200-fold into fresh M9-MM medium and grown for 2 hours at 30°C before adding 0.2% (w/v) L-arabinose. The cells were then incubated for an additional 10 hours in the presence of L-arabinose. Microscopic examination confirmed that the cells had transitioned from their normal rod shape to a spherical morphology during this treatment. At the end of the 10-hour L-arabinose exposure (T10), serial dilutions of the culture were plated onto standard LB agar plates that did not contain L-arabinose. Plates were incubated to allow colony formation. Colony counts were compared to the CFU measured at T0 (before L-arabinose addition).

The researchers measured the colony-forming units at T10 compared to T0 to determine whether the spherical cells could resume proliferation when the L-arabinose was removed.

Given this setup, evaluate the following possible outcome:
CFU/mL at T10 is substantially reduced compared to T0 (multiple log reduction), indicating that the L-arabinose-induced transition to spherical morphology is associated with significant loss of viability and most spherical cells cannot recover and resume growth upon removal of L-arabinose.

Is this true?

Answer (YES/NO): NO